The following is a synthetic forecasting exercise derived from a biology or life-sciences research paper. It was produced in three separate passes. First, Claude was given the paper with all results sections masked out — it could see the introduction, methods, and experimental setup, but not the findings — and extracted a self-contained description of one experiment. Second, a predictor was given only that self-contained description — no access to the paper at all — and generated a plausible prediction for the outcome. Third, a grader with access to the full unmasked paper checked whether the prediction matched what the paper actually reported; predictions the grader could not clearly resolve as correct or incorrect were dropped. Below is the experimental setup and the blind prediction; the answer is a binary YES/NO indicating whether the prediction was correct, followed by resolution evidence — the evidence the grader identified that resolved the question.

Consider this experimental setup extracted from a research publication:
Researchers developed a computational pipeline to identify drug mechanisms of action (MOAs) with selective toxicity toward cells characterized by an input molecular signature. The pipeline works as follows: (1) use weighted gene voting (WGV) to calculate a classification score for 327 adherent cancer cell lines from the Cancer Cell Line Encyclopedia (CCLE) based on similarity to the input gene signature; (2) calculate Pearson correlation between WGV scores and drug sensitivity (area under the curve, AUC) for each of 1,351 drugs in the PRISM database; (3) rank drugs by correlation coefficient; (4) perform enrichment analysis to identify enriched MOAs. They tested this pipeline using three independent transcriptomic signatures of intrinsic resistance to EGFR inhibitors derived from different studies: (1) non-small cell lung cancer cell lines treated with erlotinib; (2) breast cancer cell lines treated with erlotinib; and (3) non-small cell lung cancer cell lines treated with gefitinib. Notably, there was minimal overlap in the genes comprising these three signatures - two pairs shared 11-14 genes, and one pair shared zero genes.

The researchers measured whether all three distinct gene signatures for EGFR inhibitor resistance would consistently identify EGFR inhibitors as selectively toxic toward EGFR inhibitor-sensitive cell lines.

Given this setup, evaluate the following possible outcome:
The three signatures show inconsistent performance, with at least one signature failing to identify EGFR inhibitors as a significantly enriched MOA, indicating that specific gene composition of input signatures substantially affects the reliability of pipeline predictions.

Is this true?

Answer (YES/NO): NO